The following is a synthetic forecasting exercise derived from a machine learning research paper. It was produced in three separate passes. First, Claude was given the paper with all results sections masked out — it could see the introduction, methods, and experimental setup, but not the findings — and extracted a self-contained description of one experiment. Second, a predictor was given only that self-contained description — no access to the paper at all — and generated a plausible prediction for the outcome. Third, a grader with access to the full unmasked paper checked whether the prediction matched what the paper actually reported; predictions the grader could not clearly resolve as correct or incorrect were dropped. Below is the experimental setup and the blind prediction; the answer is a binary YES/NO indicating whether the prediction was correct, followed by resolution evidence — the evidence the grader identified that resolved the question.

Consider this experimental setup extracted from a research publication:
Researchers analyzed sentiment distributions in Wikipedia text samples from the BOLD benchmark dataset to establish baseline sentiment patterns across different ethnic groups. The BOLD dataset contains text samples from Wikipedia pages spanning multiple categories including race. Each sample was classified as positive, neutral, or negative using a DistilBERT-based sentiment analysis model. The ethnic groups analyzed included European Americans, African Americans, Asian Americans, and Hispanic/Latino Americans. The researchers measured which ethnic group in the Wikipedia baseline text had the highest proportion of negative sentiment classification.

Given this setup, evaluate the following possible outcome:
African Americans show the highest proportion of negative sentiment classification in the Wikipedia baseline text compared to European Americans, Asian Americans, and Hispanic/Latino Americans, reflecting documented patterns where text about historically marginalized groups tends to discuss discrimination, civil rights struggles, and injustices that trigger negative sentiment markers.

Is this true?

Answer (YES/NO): NO